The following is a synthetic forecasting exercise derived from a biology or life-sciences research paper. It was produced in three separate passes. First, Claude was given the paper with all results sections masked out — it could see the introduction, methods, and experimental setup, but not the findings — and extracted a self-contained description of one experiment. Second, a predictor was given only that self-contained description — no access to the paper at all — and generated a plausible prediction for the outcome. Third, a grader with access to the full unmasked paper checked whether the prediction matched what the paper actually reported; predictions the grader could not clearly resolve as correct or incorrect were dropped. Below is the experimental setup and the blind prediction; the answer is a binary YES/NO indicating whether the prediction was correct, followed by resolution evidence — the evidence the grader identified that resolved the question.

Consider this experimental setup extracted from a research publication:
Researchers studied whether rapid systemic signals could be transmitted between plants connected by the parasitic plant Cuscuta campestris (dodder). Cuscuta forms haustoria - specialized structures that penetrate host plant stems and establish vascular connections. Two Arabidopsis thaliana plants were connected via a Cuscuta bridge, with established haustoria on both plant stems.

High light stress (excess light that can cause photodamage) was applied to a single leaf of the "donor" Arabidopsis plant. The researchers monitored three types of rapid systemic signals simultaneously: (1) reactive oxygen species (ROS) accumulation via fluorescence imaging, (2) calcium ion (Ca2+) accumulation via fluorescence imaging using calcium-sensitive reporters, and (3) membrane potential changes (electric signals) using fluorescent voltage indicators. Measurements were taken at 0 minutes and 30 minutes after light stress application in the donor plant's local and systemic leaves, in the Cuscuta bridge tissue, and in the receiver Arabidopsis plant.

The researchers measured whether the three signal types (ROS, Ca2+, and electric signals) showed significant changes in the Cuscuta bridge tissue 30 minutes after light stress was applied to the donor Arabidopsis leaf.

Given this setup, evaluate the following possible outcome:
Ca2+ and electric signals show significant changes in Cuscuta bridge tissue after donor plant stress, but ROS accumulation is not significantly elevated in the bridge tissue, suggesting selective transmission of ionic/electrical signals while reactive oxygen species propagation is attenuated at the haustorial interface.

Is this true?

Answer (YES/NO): NO